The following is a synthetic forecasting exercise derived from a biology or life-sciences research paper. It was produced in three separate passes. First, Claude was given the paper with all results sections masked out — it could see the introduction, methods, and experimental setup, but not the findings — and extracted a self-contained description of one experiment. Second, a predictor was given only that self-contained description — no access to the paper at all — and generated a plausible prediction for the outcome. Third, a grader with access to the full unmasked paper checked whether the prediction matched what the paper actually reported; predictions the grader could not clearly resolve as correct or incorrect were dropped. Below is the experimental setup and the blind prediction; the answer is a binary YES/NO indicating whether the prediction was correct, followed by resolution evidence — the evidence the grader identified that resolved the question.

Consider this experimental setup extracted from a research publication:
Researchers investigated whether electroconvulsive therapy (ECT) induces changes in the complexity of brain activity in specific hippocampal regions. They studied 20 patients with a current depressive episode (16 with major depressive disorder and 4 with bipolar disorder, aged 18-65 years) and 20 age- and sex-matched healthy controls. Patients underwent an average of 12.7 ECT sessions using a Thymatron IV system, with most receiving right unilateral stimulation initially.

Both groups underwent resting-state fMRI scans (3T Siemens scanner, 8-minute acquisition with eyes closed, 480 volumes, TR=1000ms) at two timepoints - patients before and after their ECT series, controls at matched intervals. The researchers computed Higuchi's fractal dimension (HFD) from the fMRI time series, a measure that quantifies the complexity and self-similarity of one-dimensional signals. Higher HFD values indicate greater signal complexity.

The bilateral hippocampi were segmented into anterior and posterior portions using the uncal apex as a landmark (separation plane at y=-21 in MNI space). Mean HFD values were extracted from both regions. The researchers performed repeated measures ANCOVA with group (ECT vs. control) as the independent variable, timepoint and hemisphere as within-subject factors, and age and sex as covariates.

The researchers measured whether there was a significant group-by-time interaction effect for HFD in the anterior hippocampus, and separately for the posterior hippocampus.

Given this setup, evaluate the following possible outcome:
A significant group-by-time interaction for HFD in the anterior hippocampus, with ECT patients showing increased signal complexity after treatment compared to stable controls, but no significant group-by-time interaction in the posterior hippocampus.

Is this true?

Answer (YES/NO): NO